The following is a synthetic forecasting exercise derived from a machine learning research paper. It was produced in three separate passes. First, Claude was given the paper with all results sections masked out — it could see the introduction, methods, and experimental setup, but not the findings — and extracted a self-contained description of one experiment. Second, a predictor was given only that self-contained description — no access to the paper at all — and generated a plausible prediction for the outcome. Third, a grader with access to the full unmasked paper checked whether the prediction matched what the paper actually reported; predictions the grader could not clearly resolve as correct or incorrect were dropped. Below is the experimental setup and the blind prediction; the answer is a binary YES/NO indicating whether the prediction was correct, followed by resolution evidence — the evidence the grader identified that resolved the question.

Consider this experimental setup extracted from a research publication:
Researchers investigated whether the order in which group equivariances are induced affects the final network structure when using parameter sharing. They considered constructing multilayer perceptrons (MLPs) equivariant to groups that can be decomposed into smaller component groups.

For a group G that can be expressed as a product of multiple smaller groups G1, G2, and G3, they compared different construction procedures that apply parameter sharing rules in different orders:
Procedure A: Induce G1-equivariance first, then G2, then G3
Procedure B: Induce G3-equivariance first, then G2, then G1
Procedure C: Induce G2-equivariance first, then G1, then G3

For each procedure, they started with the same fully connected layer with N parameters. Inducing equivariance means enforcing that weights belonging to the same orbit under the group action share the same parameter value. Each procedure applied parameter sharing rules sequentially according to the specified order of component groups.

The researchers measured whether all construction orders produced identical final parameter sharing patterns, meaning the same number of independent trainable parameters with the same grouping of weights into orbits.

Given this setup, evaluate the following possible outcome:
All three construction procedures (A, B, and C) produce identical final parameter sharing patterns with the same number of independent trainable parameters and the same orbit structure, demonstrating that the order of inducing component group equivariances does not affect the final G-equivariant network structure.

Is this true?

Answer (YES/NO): YES